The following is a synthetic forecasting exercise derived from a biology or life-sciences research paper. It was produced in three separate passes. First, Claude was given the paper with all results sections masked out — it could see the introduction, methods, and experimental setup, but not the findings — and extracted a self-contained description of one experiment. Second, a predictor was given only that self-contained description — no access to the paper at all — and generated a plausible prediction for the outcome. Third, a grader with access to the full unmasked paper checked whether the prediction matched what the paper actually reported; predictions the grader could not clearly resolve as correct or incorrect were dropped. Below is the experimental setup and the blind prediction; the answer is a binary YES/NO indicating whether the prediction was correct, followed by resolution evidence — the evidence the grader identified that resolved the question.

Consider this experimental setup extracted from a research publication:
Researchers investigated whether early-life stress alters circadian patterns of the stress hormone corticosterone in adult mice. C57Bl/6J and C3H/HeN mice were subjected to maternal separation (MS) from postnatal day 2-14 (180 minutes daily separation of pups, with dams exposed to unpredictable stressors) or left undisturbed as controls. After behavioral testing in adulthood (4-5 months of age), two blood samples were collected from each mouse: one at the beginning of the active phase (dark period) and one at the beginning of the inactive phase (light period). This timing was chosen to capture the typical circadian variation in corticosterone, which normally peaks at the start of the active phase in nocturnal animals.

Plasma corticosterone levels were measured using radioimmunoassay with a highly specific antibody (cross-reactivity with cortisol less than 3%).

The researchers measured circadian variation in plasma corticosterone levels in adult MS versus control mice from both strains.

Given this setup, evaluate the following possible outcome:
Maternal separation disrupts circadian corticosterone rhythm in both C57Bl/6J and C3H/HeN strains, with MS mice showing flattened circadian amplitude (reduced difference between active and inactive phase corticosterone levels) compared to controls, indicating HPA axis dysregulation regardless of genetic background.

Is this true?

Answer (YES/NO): NO